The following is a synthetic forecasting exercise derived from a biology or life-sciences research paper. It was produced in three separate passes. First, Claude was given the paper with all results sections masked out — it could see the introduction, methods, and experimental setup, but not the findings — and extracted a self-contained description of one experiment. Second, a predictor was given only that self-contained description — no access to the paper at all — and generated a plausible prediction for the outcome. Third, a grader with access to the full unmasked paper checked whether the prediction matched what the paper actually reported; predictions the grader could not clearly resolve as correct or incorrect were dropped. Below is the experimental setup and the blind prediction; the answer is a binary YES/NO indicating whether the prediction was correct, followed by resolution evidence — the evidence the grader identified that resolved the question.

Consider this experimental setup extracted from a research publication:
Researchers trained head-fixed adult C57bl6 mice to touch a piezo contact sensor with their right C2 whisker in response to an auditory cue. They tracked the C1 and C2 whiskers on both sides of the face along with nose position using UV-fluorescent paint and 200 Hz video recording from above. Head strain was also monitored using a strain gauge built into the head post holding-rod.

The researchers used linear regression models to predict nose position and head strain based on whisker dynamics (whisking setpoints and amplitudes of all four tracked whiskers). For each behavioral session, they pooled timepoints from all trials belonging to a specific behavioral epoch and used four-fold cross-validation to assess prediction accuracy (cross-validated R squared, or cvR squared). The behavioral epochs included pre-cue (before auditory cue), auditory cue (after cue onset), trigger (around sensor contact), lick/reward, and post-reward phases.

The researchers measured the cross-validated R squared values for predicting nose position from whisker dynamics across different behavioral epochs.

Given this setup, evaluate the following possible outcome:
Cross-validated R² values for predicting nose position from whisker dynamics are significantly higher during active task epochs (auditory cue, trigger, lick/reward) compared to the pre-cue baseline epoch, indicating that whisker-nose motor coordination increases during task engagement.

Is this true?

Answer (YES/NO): NO